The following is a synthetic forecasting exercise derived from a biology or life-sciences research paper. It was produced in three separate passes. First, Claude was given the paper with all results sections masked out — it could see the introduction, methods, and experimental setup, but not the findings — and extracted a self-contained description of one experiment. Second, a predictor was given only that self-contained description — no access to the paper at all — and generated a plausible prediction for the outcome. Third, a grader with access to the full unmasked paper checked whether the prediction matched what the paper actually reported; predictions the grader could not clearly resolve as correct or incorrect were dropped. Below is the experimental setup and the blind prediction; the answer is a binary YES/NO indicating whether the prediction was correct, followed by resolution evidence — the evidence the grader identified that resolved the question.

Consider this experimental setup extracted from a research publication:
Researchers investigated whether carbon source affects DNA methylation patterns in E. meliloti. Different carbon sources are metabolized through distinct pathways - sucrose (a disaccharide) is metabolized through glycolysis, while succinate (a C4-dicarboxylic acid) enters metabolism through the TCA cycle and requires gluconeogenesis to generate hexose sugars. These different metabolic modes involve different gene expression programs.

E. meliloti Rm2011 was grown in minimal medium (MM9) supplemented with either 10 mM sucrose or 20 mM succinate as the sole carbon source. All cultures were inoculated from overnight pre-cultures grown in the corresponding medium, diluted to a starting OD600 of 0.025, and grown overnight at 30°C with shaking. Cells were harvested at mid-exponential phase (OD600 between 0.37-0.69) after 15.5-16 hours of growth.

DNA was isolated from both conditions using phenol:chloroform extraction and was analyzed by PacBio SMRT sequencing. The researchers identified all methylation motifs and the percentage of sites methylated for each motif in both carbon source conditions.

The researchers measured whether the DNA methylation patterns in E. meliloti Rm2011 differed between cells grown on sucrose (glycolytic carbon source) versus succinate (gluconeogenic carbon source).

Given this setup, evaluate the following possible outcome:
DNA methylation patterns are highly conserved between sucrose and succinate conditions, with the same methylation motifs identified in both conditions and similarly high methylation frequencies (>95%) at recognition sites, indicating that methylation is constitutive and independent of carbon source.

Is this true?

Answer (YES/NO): NO